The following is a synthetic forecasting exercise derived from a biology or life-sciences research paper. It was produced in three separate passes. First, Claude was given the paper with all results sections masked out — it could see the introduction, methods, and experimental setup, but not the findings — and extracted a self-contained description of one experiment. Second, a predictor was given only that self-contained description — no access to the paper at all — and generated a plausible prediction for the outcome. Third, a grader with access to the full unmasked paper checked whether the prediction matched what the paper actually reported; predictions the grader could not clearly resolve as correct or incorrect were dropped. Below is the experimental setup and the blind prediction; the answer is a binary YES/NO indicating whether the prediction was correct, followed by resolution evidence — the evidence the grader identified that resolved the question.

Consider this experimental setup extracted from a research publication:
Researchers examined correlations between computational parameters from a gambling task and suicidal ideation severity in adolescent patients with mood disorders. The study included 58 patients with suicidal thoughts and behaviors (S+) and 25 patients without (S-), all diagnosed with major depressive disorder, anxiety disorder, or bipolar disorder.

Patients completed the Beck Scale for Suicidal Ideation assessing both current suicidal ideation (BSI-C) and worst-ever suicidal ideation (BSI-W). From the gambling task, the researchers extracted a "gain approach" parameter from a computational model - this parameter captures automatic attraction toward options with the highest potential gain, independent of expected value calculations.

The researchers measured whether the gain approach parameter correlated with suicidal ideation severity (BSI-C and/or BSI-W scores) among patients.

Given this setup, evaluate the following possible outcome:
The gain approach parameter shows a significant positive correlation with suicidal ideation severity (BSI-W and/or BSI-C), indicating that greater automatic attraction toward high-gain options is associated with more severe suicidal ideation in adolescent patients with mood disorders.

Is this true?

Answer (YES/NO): YES